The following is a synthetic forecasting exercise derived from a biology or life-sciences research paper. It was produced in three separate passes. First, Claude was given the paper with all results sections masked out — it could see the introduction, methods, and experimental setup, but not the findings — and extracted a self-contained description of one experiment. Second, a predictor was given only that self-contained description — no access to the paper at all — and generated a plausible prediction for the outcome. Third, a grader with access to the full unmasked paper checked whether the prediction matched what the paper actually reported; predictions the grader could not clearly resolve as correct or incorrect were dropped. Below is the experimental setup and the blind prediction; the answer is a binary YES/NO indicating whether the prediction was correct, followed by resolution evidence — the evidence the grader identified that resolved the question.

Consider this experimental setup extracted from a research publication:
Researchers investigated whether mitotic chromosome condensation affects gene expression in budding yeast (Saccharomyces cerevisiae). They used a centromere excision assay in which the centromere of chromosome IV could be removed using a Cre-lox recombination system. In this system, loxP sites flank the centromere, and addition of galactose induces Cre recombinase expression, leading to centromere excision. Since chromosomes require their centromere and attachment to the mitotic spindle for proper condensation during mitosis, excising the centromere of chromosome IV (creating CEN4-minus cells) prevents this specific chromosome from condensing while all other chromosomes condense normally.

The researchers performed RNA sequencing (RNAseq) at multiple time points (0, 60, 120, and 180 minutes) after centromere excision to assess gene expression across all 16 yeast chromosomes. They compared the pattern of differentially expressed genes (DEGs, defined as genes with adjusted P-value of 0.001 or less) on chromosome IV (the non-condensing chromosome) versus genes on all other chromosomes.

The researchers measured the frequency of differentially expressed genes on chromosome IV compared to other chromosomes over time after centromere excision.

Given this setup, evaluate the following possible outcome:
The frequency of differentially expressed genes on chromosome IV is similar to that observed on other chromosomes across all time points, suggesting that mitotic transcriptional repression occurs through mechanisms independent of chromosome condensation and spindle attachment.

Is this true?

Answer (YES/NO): NO